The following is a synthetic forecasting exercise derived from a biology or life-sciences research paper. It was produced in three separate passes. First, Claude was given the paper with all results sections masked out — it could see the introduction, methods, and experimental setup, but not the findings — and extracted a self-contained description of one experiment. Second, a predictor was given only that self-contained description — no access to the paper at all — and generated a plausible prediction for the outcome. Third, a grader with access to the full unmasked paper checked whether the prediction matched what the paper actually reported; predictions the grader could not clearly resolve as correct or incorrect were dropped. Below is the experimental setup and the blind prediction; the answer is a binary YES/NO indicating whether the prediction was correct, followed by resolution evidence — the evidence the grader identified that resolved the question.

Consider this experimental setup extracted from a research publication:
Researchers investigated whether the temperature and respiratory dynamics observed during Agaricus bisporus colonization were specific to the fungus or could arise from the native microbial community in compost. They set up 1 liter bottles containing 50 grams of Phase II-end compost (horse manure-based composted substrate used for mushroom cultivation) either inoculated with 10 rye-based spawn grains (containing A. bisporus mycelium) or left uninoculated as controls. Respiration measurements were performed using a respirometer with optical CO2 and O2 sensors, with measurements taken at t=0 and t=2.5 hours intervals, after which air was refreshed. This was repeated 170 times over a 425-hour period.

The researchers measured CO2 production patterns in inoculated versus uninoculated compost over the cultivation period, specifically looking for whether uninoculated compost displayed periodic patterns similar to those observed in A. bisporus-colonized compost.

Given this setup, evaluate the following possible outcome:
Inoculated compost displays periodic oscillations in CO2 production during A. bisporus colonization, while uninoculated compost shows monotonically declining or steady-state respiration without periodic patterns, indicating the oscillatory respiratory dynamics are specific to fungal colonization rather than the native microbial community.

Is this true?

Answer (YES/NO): YES